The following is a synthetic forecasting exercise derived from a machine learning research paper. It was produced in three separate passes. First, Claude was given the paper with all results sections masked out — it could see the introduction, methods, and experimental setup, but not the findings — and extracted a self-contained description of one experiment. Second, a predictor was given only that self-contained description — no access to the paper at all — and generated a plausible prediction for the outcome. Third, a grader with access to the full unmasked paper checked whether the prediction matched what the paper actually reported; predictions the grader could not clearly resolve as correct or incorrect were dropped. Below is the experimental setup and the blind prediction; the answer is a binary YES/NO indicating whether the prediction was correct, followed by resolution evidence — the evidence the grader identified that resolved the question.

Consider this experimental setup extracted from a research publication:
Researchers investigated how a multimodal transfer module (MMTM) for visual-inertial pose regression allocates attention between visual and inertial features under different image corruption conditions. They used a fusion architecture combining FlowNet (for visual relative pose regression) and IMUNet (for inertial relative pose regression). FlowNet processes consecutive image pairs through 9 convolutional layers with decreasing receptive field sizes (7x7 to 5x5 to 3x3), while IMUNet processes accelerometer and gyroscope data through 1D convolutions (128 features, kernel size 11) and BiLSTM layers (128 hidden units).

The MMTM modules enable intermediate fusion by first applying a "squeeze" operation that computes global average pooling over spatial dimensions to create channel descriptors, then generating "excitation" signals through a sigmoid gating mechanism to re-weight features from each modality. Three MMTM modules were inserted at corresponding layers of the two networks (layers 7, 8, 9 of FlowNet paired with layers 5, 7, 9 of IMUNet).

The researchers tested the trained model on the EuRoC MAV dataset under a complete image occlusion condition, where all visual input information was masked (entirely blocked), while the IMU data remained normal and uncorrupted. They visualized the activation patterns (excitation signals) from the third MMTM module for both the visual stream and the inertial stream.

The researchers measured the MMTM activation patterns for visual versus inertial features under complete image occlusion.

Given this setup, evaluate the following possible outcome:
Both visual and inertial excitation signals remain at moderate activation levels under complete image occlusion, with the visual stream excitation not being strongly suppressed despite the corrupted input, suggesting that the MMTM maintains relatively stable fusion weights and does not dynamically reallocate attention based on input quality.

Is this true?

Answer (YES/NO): NO